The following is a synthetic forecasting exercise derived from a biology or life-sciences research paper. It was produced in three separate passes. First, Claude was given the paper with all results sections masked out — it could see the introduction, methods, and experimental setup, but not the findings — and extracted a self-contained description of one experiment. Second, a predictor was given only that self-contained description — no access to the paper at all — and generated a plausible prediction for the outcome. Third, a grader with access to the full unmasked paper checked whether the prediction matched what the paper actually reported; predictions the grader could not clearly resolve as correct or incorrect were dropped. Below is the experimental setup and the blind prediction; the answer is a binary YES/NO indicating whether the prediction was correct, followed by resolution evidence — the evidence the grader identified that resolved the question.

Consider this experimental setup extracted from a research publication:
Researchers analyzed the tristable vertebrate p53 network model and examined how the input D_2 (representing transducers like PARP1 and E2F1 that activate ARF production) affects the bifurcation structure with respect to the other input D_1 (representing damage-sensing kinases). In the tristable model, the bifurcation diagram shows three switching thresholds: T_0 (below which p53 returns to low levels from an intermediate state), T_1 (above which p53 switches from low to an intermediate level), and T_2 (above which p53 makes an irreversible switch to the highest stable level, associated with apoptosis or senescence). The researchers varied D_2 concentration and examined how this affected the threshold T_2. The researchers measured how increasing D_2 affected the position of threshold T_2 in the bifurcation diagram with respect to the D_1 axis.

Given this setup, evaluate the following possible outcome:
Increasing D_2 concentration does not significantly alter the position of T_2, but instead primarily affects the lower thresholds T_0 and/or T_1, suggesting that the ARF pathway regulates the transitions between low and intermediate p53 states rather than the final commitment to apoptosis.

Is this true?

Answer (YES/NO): NO